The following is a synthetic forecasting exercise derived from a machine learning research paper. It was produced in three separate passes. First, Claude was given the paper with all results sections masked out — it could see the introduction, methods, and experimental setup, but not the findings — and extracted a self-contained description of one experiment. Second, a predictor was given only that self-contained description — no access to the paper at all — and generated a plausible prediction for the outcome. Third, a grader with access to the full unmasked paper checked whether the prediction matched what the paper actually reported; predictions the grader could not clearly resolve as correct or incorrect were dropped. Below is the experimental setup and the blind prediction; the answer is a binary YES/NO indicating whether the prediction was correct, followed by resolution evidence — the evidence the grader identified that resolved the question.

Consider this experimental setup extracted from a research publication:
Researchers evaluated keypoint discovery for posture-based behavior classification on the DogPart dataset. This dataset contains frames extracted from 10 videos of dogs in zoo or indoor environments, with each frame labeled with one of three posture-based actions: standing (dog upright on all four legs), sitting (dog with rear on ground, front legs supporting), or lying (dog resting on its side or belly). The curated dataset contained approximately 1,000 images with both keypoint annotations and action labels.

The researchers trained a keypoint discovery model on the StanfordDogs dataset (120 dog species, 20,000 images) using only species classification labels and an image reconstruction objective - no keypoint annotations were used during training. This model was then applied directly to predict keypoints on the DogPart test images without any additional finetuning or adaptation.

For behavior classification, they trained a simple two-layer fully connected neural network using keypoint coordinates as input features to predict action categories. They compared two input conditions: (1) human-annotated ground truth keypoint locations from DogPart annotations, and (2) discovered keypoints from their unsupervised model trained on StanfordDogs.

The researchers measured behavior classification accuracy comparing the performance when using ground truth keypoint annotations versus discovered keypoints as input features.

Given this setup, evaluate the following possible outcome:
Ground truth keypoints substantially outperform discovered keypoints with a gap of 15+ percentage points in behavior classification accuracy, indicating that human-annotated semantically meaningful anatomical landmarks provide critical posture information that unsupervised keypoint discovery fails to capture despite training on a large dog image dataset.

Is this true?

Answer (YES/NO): NO